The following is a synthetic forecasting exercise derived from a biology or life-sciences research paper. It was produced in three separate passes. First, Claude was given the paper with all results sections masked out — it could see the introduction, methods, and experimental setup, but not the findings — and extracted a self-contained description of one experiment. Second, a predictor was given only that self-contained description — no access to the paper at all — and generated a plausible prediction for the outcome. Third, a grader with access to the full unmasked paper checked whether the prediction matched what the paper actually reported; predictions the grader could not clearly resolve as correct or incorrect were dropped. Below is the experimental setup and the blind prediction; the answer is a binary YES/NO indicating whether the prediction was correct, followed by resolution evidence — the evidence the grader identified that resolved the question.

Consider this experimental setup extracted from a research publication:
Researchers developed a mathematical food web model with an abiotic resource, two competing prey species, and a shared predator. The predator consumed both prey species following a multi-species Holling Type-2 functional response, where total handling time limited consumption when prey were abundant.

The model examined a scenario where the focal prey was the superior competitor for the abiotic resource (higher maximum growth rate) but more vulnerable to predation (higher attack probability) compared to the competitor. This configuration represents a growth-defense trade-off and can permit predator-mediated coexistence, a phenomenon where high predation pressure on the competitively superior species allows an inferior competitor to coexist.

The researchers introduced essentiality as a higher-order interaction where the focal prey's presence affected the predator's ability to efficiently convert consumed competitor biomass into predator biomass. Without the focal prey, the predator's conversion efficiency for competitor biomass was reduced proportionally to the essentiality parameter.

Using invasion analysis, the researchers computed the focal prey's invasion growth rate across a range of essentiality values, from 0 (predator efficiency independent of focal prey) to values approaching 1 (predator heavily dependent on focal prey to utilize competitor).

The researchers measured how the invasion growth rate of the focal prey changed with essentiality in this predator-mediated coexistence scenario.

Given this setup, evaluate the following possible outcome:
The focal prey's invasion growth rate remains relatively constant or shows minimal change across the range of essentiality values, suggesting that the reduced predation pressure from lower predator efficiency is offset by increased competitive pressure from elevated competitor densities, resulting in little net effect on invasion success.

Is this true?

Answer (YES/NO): NO